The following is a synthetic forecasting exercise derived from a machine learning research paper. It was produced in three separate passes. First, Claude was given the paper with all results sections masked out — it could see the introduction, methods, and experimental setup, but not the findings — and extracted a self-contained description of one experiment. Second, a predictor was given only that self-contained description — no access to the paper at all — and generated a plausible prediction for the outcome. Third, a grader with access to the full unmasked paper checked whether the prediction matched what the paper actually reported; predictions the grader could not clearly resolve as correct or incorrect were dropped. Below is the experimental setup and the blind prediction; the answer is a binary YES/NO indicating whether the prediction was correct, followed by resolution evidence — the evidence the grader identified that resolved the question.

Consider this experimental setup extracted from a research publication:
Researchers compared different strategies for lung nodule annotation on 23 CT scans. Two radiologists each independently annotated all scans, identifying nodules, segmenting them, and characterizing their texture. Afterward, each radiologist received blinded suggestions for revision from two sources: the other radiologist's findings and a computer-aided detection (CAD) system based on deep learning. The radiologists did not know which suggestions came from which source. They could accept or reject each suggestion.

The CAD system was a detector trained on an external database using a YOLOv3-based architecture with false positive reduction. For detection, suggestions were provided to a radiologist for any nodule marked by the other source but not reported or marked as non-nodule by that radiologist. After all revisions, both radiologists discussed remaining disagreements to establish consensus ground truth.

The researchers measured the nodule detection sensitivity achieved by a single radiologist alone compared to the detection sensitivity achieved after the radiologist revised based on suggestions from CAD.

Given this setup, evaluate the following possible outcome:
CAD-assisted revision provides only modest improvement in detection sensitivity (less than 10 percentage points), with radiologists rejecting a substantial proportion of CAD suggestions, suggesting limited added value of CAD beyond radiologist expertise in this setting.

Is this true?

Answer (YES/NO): NO